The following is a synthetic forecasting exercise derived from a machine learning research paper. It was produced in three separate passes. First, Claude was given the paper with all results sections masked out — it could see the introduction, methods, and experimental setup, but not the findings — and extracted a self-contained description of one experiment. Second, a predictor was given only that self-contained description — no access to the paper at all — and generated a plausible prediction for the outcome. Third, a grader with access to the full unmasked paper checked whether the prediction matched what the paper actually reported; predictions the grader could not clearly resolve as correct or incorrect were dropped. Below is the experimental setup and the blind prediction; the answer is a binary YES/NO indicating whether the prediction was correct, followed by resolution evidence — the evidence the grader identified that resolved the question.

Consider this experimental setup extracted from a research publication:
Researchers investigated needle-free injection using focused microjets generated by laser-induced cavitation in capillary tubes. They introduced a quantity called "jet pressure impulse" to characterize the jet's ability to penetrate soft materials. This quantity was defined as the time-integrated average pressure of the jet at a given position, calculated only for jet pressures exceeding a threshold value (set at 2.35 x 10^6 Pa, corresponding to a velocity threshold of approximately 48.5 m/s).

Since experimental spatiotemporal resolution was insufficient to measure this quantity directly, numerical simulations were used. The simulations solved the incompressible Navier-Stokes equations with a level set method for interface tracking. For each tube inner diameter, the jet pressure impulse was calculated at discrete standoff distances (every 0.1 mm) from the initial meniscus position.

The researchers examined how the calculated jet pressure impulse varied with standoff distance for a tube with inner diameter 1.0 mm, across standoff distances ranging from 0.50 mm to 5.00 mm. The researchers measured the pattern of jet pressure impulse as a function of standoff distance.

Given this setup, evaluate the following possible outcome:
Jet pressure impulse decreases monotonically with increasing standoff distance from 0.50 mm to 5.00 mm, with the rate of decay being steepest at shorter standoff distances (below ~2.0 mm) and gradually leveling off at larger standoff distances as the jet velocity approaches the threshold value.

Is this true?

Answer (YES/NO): NO